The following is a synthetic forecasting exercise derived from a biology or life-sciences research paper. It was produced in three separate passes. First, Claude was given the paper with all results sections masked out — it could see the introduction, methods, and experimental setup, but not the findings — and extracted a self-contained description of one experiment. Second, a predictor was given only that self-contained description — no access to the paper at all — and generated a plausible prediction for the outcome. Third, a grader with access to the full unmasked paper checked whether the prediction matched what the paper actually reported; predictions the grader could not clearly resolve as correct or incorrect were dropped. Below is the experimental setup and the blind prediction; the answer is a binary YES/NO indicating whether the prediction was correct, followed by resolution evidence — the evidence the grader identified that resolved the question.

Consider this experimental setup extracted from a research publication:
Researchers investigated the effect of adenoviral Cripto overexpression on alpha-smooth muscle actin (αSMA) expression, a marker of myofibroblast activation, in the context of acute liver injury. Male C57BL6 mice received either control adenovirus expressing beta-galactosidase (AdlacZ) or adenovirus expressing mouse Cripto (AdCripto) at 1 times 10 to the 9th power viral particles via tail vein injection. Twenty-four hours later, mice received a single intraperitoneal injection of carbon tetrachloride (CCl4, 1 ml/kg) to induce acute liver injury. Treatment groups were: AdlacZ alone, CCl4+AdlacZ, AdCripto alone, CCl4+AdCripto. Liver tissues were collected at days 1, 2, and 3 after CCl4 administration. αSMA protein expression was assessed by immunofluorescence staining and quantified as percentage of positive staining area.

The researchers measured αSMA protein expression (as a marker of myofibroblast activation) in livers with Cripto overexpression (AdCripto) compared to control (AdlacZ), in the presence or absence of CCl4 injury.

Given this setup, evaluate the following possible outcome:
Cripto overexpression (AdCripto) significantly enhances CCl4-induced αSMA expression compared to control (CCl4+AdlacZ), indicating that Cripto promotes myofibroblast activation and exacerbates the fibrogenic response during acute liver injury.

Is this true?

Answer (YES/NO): NO